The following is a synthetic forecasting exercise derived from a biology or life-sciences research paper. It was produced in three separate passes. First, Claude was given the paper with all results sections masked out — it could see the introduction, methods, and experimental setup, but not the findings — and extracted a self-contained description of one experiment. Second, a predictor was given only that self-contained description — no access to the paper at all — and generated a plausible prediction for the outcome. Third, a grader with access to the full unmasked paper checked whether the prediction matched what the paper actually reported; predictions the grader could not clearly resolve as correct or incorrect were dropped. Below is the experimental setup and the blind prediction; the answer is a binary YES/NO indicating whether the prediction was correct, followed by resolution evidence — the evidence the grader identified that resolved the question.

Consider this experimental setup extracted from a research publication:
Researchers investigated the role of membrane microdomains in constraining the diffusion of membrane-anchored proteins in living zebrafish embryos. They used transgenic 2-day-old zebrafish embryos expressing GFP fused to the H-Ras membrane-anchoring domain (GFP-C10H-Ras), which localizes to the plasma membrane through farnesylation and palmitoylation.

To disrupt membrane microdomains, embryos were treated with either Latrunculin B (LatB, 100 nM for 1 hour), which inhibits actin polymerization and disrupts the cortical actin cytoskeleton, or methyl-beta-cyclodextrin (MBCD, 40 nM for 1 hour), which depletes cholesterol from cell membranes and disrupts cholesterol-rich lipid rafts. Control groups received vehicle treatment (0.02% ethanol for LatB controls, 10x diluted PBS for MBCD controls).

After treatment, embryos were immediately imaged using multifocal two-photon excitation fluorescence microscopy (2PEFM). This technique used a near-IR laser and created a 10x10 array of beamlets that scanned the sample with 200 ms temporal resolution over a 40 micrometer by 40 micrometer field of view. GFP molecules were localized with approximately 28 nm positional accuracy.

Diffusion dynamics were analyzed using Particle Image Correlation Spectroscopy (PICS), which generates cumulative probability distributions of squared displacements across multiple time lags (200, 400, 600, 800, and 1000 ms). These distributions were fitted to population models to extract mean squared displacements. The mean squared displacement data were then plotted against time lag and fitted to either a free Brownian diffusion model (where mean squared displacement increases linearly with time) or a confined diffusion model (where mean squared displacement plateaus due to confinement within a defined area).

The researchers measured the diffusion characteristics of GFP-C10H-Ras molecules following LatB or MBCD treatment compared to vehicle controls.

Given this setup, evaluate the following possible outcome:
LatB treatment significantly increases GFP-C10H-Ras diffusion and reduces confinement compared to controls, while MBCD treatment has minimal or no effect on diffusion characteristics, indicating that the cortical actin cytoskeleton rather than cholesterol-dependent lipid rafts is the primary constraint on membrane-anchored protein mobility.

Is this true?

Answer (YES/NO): NO